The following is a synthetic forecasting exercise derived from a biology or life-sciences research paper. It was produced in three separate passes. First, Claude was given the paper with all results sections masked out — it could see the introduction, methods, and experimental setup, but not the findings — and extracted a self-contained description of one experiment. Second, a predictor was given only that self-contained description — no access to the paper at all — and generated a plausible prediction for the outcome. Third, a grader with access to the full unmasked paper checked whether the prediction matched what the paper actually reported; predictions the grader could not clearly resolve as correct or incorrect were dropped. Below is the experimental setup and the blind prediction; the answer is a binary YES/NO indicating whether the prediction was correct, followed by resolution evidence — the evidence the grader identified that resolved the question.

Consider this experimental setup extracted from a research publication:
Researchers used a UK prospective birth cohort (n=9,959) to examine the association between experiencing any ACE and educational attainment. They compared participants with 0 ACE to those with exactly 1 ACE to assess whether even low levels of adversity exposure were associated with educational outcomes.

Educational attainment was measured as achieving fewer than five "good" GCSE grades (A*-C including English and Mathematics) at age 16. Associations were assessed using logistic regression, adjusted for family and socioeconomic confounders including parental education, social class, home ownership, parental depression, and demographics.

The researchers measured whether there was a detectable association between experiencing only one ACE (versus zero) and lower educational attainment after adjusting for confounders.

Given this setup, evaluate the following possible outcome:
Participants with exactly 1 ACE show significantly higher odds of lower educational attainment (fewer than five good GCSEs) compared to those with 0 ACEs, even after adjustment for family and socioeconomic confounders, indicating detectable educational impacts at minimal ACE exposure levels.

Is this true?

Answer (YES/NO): YES